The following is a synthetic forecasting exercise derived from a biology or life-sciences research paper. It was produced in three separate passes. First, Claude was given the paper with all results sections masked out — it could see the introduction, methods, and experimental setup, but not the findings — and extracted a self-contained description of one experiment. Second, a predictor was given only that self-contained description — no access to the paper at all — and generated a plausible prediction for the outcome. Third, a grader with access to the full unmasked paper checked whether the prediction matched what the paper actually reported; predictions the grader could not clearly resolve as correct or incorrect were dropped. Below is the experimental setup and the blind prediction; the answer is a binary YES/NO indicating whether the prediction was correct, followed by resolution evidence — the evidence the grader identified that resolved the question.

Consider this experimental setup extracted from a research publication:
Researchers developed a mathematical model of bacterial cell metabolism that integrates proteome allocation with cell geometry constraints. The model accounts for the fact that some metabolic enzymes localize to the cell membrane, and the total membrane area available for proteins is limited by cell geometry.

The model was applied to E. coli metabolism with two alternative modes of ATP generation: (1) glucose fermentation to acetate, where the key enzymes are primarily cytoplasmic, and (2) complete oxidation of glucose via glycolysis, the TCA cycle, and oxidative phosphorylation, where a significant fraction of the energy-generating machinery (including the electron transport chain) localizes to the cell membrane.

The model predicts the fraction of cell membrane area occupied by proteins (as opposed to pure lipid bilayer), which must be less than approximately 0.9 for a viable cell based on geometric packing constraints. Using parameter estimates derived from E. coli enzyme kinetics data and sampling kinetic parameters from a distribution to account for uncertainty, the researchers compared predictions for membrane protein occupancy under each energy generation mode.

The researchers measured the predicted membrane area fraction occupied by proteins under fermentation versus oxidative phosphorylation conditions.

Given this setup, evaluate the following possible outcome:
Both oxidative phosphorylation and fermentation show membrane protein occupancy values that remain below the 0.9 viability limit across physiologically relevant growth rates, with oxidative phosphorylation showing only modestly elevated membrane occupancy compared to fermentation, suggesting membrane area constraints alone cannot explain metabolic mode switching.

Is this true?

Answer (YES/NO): NO